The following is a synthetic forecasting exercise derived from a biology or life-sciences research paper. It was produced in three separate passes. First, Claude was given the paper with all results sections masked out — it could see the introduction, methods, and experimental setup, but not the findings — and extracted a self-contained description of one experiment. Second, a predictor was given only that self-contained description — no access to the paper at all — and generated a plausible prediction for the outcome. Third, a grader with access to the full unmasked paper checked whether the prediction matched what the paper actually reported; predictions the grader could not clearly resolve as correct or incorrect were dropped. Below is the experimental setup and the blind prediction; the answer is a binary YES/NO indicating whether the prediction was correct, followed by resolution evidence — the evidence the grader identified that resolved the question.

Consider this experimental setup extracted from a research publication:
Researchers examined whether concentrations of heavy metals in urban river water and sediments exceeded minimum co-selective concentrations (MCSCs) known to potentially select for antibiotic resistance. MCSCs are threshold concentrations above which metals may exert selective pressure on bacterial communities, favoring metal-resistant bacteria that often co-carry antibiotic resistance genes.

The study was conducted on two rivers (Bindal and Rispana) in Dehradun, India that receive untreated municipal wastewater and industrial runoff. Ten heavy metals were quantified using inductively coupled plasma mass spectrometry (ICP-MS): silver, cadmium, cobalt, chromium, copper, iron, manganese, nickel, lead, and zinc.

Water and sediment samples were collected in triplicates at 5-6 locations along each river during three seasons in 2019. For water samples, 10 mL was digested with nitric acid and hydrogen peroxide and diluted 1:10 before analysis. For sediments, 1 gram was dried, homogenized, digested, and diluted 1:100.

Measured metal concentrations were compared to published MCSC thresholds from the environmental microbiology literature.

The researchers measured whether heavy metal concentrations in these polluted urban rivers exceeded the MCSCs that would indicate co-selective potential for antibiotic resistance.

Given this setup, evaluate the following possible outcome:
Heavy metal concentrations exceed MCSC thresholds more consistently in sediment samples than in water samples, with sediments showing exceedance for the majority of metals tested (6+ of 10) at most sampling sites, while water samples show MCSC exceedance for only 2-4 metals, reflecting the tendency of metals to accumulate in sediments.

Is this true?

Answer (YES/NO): NO